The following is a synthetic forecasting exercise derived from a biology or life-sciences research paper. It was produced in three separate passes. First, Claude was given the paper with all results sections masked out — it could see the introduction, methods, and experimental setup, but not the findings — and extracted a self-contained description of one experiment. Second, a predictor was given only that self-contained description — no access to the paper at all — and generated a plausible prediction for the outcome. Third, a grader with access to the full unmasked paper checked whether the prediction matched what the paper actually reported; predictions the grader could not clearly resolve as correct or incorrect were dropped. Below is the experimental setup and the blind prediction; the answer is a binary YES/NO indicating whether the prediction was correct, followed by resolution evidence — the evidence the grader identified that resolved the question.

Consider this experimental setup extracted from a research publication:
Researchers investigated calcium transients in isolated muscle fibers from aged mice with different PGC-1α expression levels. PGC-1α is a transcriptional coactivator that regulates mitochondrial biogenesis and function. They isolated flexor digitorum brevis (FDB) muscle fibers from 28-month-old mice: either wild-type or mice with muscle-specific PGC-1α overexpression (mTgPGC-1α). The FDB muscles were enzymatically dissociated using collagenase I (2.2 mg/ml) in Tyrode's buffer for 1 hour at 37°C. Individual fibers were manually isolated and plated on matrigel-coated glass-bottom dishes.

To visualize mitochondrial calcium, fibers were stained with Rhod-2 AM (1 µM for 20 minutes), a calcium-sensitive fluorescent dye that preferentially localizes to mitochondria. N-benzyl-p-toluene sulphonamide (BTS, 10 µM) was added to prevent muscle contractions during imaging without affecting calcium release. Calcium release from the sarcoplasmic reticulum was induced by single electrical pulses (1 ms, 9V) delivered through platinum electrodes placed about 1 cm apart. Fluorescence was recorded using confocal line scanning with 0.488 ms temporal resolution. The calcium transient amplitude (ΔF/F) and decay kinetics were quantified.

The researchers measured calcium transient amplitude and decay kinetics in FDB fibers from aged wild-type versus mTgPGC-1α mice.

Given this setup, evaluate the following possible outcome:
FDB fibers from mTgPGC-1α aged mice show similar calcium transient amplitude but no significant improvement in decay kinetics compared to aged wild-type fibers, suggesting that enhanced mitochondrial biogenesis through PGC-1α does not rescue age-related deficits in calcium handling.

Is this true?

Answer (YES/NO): NO